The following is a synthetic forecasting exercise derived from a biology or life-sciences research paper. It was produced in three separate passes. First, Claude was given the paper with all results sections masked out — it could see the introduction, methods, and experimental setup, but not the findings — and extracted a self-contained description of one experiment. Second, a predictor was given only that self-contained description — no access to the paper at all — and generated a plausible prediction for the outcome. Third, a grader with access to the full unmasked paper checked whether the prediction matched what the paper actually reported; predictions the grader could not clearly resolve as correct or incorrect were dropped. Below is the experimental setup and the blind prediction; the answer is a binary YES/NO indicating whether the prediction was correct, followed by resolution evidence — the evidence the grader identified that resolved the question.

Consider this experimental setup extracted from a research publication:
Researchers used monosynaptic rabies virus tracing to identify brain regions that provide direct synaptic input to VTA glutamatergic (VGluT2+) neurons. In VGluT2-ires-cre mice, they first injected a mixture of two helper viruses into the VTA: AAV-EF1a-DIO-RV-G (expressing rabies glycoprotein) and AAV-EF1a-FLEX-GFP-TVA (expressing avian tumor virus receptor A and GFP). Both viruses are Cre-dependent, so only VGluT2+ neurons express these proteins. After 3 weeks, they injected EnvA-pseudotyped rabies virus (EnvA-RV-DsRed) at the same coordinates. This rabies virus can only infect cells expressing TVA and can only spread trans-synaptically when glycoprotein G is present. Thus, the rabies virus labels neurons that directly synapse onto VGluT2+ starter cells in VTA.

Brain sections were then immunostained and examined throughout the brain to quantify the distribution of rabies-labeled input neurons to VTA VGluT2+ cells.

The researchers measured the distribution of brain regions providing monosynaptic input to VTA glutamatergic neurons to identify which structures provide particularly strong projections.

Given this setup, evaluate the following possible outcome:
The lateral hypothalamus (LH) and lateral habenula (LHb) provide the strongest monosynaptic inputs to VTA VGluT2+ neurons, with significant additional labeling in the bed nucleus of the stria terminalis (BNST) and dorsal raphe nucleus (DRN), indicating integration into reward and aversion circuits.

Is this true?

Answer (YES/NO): NO